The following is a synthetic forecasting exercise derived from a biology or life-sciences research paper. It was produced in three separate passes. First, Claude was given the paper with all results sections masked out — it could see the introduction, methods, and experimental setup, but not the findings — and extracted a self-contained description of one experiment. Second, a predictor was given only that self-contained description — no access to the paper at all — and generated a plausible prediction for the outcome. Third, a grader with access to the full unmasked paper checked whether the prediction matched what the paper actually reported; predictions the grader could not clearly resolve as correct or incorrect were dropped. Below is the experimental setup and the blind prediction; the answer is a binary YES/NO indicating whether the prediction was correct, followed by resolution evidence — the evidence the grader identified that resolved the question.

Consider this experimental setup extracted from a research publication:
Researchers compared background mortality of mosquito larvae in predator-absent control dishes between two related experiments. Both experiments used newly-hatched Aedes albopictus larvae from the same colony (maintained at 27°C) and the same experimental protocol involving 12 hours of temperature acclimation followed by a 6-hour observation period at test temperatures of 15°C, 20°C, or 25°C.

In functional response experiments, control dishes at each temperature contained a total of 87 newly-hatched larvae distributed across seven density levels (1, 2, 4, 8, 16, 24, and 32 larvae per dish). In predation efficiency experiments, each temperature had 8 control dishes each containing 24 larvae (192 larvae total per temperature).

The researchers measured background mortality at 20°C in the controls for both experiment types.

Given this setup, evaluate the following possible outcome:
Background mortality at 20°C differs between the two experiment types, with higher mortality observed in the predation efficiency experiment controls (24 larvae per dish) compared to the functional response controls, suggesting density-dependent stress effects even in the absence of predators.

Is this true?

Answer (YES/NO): YES